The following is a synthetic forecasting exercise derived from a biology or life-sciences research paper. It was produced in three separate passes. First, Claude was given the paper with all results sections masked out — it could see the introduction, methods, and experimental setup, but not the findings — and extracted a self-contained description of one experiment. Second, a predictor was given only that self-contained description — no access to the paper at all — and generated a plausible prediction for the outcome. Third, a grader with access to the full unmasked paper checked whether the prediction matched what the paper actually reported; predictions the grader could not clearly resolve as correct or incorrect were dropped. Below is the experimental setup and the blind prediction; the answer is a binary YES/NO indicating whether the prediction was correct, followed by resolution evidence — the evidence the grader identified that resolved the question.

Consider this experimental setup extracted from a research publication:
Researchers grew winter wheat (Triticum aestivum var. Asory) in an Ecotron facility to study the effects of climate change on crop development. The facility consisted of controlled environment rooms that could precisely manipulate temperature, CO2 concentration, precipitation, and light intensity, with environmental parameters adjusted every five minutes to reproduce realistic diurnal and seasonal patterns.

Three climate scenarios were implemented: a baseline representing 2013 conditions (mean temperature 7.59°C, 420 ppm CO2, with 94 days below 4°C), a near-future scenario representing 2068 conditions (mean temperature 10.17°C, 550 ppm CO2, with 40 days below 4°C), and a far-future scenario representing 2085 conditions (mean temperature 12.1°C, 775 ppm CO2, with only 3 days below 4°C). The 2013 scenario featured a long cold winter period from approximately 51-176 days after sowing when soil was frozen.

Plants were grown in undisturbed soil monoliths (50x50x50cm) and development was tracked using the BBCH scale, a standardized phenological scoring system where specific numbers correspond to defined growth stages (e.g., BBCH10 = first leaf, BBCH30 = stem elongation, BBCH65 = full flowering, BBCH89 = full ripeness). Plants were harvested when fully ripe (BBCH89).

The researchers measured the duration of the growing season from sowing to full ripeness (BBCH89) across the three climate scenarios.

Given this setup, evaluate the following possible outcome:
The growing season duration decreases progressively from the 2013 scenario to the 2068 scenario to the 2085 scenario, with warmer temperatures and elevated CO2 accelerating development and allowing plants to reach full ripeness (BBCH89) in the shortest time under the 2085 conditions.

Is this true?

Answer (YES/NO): NO